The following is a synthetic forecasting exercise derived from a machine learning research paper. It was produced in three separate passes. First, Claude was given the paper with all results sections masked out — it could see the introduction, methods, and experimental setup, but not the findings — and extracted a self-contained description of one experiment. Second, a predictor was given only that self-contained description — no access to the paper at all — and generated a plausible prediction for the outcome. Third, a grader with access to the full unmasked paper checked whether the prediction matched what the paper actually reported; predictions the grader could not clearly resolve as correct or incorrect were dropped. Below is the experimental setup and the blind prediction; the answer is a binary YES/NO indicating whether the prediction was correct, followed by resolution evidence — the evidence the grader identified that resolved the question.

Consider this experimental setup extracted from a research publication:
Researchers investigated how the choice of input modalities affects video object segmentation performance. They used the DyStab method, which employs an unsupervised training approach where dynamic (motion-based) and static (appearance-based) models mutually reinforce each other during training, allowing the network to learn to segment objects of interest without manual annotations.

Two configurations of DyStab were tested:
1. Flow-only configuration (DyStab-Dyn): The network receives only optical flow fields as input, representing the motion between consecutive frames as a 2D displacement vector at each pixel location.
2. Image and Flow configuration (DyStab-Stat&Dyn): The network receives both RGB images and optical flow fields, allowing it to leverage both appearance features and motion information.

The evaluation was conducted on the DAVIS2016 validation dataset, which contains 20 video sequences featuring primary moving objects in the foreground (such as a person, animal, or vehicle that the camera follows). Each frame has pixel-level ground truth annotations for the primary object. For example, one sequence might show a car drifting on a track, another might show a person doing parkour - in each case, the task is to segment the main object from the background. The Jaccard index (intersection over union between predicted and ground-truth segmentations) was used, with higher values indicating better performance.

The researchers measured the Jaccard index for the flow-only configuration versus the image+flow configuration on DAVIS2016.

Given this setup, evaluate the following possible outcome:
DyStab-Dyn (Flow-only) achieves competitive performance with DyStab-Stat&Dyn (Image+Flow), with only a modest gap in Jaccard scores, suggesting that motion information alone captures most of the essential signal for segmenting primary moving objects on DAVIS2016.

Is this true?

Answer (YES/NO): NO